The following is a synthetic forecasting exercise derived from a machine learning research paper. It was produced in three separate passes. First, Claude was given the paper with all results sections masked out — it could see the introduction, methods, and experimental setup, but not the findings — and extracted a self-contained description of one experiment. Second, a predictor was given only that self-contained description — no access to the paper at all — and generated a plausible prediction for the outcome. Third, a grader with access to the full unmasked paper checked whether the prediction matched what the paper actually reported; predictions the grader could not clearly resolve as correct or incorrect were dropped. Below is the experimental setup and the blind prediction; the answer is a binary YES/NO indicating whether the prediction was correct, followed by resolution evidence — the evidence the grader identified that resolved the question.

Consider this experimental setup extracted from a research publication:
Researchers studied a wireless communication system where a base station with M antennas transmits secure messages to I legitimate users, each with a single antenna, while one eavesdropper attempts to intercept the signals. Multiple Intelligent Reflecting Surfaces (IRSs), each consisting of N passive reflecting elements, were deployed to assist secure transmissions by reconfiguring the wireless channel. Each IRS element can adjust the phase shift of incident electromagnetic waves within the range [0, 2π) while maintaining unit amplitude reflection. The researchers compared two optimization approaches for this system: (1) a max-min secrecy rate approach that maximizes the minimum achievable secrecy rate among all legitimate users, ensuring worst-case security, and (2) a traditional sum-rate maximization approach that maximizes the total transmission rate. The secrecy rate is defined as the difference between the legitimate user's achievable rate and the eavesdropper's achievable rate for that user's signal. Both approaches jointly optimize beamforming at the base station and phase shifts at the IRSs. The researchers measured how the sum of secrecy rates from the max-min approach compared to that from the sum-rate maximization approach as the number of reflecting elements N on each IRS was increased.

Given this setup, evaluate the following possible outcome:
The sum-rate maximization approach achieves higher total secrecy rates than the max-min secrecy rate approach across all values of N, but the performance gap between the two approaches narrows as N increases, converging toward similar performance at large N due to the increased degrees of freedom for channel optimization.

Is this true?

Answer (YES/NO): YES